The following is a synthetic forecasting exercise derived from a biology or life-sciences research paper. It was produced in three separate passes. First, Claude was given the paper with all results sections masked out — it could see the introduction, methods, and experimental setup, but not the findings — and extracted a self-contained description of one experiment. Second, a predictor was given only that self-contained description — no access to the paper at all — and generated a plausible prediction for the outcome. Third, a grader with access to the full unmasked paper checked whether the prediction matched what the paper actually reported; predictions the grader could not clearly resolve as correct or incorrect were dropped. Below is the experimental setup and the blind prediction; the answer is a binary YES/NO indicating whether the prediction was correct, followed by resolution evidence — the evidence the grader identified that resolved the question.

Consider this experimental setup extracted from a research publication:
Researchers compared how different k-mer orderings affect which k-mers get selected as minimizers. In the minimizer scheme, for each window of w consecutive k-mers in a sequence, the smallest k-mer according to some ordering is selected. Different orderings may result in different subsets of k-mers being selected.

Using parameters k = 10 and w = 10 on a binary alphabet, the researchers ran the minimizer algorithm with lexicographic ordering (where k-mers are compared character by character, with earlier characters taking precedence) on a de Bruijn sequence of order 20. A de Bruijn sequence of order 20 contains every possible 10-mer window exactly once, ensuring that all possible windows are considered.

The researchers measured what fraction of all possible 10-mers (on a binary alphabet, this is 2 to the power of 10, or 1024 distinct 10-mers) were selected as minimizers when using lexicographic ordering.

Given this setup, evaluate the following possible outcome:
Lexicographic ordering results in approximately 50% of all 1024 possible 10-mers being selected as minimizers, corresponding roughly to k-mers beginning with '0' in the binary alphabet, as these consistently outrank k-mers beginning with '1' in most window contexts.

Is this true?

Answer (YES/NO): NO